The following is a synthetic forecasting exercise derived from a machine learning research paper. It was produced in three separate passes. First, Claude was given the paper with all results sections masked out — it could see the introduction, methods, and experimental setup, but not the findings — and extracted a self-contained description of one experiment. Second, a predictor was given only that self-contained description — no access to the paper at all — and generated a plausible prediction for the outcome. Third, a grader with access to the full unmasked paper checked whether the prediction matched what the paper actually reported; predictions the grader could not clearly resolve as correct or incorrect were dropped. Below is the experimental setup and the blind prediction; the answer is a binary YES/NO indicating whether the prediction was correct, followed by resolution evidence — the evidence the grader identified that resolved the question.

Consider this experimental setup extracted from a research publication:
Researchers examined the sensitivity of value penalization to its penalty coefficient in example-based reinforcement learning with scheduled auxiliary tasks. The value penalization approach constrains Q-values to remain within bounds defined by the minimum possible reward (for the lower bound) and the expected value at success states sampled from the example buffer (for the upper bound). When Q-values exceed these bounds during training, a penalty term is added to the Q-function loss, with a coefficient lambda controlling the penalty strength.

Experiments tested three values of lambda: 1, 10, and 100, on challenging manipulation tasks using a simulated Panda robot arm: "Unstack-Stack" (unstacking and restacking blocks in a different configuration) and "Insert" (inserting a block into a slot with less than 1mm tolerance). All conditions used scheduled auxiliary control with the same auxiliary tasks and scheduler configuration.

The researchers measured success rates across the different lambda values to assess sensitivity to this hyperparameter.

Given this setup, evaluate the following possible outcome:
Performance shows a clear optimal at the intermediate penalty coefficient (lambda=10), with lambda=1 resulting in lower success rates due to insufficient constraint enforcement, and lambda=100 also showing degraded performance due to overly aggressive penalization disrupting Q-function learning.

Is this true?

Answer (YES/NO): NO